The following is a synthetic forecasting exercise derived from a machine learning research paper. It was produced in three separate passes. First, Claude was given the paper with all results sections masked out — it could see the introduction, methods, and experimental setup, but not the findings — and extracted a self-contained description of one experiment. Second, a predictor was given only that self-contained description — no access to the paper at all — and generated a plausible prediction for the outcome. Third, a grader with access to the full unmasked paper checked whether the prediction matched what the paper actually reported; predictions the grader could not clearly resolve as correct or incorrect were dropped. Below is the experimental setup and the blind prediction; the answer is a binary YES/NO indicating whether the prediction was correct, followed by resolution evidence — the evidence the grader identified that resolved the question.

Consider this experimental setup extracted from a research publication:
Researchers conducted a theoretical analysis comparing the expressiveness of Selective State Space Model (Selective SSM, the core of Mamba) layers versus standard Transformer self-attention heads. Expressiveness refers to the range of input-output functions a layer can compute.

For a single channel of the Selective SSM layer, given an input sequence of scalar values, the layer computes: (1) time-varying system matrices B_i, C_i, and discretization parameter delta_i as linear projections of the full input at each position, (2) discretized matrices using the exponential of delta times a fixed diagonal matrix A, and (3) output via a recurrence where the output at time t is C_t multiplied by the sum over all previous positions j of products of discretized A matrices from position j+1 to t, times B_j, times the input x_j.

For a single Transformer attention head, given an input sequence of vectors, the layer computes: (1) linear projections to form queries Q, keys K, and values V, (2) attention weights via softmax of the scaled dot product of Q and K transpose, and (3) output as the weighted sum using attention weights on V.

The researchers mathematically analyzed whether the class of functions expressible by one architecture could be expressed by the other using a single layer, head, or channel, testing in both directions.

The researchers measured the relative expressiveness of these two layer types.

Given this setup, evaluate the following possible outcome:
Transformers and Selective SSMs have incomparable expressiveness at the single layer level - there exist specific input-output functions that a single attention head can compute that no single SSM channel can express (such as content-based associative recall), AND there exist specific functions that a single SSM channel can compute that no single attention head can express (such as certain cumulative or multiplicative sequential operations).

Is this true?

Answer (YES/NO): NO